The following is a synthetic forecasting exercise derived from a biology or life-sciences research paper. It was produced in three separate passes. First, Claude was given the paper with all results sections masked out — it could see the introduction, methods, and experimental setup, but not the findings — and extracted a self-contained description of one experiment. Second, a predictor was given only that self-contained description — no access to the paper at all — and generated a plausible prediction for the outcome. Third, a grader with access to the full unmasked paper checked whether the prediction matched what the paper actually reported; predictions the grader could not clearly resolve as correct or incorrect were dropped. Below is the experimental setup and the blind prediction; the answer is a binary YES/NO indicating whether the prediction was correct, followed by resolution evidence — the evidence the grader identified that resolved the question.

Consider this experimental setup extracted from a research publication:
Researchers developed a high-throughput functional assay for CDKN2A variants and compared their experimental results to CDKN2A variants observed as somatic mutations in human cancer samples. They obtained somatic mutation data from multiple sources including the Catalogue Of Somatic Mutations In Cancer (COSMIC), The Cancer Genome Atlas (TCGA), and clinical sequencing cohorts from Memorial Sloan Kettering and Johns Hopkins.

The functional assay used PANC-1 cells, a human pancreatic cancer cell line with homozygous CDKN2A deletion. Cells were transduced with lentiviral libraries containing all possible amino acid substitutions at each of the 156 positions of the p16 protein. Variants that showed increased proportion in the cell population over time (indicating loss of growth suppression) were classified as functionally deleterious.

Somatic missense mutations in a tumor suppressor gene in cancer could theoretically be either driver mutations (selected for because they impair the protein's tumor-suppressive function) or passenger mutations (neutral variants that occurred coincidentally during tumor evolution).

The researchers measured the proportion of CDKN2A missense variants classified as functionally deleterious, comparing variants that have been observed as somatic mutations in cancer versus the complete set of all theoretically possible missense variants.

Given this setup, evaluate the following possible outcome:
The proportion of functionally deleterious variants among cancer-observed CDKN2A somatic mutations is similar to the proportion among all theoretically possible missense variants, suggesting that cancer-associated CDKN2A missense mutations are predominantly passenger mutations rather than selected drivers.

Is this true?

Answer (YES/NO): NO